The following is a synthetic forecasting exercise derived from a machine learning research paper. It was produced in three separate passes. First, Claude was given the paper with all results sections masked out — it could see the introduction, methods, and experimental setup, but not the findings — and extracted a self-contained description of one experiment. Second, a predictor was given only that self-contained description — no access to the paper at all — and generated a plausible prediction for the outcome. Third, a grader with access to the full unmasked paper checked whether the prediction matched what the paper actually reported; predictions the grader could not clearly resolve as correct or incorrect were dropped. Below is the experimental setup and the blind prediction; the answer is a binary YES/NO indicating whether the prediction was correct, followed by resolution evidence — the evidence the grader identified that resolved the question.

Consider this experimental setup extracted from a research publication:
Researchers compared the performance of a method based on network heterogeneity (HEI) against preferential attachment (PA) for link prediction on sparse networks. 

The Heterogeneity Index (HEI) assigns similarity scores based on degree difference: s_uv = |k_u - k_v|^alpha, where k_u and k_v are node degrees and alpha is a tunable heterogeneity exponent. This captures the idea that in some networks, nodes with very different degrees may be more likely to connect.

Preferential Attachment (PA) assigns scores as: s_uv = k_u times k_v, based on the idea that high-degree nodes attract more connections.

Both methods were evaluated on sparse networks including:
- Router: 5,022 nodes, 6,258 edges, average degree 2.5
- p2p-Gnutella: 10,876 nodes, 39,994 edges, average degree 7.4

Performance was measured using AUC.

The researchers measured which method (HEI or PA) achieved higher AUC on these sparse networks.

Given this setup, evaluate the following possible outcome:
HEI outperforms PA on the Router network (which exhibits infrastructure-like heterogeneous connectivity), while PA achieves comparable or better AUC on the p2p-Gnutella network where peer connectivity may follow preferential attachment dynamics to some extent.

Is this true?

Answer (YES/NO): NO